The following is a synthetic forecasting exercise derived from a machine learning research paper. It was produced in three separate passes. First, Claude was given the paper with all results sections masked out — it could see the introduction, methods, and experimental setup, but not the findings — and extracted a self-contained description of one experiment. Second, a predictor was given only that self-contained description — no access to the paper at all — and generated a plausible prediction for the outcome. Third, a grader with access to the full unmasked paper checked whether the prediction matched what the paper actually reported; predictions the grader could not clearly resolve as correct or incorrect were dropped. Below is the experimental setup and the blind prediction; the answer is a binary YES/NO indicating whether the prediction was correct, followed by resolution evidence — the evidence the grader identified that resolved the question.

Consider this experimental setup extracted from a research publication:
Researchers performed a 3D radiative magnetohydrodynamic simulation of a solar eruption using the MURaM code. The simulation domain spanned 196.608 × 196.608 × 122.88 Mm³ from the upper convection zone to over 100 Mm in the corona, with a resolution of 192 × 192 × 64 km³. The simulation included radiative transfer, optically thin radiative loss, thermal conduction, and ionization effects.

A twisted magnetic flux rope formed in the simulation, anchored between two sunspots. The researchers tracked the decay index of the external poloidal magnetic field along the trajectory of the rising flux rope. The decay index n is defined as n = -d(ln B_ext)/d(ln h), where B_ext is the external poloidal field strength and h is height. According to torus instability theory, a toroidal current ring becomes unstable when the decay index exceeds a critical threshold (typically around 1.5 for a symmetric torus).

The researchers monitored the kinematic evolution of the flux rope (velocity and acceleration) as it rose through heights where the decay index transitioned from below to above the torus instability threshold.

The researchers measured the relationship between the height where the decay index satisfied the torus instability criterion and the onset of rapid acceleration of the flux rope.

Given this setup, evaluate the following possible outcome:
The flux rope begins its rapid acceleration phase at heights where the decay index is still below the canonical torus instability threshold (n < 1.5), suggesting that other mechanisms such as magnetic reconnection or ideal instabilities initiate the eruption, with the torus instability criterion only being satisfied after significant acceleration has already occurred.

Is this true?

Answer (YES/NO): NO